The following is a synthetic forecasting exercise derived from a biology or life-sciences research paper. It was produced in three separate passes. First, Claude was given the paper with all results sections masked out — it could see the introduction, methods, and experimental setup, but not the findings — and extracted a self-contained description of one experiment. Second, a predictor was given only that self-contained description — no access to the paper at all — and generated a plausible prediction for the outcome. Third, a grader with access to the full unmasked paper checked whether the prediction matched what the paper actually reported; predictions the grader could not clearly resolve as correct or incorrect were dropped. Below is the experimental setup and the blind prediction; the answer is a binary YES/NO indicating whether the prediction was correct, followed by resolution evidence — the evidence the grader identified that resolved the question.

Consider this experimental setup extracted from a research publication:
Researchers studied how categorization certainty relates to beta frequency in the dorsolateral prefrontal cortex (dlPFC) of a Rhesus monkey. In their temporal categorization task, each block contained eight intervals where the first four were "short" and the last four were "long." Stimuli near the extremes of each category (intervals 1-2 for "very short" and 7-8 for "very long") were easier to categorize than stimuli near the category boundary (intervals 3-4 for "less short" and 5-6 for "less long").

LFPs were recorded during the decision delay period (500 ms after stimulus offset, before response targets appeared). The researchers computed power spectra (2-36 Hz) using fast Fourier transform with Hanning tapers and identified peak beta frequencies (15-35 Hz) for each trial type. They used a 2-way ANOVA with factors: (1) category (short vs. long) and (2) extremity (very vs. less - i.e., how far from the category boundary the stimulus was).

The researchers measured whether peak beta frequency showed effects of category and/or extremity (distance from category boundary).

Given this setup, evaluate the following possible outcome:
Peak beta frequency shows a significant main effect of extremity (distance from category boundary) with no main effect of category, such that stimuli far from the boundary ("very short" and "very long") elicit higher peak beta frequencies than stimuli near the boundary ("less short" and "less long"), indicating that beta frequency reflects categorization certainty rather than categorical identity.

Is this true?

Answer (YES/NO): NO